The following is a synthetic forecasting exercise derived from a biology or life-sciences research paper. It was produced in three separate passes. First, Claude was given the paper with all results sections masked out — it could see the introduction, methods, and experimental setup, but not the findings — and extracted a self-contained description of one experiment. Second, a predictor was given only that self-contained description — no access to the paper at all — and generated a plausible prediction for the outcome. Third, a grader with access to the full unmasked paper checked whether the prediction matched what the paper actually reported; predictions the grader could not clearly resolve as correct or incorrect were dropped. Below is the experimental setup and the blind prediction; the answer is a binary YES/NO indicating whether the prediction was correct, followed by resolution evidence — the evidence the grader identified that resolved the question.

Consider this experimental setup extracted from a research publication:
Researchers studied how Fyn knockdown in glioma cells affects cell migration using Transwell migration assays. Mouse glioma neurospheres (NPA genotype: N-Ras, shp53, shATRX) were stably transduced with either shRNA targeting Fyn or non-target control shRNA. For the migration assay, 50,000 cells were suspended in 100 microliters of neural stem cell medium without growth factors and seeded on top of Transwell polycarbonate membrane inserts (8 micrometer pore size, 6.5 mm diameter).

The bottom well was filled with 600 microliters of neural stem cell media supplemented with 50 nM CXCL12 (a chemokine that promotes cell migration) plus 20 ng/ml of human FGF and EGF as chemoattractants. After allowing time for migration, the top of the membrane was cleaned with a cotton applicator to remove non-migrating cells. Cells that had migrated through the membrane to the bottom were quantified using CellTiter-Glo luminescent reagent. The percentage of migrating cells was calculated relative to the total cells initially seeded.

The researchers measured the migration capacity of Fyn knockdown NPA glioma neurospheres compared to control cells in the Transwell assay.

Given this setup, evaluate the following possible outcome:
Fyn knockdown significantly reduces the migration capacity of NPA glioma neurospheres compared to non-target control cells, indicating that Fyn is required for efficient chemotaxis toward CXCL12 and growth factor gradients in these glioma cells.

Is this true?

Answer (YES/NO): YES